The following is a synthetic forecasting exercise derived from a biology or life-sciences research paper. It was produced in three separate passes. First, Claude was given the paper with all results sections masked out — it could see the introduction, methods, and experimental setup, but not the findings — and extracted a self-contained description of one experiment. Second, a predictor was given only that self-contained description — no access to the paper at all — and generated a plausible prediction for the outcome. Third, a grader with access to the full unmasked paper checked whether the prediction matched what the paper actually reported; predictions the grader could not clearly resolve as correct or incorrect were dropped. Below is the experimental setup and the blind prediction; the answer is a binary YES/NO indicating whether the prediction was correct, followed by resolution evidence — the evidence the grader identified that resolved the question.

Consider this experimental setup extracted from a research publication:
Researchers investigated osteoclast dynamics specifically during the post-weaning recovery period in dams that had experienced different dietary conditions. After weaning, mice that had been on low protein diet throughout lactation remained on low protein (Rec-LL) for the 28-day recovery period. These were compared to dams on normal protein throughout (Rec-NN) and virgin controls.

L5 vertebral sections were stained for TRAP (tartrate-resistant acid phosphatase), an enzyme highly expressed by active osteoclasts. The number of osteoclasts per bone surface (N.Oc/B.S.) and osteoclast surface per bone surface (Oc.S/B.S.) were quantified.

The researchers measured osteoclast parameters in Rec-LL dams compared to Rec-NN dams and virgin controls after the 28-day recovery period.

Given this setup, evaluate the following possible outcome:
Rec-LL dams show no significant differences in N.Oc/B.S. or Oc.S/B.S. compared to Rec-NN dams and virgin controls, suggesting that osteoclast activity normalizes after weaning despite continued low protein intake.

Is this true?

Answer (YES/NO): NO